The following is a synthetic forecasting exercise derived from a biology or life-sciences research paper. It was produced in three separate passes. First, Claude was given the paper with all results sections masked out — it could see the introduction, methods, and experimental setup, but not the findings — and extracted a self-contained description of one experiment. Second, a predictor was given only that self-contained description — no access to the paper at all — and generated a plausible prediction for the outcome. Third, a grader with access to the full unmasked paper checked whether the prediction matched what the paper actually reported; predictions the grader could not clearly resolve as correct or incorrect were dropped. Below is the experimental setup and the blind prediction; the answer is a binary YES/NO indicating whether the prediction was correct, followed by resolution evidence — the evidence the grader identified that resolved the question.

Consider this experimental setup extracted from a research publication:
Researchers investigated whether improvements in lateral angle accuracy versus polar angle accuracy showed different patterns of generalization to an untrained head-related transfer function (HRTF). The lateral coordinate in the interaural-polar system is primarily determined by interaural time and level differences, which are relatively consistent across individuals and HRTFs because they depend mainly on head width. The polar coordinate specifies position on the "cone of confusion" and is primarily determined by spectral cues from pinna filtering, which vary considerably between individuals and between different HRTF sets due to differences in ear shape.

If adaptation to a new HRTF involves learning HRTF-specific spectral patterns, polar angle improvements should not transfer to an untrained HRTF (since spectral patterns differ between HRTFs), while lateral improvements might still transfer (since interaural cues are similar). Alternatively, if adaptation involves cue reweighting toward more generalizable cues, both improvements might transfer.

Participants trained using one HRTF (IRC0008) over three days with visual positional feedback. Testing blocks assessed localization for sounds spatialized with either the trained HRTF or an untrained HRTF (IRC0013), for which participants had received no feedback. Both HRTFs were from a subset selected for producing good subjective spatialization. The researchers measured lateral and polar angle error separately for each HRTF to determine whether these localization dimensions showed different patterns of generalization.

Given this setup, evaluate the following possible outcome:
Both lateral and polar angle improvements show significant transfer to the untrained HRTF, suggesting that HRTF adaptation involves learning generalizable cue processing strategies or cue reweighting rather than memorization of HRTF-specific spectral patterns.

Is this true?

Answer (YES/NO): NO